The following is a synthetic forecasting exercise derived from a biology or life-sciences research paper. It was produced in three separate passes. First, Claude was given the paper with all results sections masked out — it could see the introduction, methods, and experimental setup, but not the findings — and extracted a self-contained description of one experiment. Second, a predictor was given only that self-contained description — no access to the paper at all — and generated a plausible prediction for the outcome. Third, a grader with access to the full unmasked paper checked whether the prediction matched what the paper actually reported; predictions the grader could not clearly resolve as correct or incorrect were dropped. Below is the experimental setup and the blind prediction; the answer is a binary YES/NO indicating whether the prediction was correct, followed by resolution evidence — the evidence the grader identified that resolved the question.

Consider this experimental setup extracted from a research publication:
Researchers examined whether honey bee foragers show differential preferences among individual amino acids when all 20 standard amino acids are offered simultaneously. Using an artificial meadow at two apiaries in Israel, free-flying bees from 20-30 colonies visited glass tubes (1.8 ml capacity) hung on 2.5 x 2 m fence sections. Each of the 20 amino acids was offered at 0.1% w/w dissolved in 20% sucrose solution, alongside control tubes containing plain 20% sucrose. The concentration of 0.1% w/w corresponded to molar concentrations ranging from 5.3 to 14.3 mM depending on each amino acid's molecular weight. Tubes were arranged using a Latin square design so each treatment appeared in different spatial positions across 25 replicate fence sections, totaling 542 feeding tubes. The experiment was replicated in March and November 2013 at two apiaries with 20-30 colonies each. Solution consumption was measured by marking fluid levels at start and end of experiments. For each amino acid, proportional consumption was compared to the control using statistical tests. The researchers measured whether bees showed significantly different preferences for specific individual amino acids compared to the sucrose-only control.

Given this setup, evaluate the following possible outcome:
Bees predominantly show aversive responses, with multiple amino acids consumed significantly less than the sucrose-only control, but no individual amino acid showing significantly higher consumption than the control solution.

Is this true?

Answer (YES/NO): YES